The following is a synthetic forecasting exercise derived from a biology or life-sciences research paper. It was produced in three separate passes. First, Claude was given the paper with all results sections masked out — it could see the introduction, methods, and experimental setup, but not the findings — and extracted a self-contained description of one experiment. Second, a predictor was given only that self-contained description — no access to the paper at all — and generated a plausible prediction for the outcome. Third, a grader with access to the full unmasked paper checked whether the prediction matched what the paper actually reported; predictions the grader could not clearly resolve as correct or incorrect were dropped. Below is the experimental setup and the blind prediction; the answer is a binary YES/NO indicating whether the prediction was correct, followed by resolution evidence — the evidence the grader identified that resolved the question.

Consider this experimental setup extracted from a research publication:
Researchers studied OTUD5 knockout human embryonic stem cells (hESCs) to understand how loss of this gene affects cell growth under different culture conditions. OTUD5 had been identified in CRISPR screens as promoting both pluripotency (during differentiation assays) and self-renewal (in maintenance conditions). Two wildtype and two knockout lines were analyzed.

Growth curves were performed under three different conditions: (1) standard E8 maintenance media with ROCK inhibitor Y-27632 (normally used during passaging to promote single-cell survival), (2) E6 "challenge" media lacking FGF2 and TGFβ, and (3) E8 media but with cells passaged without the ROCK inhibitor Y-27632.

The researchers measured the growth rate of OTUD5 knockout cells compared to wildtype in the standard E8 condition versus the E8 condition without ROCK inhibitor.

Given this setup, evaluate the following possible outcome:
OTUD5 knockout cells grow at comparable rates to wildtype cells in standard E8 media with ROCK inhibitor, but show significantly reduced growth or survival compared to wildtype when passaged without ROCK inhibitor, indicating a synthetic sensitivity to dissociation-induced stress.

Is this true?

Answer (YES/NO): YES